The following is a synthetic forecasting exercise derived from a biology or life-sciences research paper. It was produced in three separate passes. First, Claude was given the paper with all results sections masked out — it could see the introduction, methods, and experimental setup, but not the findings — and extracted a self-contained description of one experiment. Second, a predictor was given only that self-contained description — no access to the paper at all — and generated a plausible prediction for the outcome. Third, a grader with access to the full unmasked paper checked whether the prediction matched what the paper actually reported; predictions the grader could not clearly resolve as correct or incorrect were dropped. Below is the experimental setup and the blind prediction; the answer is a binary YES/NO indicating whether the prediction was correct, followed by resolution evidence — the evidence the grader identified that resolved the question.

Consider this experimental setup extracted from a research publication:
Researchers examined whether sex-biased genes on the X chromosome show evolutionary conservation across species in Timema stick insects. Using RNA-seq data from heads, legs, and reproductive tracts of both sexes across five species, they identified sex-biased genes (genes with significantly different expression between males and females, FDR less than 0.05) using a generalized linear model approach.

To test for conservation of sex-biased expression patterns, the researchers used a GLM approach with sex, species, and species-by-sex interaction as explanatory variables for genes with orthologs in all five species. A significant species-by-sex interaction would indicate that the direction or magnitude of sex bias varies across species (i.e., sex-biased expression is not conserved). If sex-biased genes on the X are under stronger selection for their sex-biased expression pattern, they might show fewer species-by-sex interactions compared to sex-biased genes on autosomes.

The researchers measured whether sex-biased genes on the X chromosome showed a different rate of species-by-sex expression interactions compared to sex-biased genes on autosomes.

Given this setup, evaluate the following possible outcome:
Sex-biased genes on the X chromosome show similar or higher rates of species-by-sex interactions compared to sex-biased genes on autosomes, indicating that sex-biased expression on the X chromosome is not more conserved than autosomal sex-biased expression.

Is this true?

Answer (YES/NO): NO